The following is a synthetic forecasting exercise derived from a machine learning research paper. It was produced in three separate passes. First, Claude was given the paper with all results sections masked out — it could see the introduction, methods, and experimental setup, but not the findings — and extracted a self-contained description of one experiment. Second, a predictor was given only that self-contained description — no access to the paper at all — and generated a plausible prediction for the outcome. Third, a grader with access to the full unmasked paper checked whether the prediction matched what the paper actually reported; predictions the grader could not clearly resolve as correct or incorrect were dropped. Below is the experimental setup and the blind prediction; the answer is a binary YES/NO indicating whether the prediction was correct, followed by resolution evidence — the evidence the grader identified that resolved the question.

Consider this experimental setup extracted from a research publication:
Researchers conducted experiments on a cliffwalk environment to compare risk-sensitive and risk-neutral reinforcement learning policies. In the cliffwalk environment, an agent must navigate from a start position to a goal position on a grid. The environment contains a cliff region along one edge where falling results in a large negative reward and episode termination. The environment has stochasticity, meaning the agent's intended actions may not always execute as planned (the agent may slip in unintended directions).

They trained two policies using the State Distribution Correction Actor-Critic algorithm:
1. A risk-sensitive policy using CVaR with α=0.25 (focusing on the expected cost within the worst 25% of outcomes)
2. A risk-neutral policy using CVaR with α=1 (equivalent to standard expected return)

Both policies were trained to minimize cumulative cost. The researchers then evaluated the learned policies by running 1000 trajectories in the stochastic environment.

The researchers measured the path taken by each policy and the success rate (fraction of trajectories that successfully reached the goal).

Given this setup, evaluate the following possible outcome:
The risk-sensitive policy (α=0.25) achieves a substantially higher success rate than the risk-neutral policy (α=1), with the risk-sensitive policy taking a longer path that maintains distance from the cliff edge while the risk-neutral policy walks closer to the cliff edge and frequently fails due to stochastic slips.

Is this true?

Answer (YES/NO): YES